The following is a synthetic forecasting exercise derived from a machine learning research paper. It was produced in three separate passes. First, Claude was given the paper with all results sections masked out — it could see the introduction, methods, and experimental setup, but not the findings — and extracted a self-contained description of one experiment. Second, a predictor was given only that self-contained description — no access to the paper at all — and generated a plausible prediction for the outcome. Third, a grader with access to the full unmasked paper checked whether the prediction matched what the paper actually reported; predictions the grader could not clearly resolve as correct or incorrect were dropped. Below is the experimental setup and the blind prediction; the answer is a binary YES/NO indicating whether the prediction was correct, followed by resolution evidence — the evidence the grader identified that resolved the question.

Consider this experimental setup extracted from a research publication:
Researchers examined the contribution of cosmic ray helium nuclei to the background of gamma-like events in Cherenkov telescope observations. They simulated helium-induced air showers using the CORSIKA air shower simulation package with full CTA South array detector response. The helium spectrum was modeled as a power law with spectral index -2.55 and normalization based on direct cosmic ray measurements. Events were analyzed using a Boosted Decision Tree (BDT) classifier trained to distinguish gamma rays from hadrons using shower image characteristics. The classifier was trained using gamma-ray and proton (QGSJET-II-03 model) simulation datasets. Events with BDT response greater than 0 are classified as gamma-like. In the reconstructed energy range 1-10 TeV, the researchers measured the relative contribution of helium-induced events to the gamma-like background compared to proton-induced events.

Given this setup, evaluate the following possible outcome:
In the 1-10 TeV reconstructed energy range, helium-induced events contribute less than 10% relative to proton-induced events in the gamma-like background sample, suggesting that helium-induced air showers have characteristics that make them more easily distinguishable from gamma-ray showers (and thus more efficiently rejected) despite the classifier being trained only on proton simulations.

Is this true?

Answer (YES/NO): YES